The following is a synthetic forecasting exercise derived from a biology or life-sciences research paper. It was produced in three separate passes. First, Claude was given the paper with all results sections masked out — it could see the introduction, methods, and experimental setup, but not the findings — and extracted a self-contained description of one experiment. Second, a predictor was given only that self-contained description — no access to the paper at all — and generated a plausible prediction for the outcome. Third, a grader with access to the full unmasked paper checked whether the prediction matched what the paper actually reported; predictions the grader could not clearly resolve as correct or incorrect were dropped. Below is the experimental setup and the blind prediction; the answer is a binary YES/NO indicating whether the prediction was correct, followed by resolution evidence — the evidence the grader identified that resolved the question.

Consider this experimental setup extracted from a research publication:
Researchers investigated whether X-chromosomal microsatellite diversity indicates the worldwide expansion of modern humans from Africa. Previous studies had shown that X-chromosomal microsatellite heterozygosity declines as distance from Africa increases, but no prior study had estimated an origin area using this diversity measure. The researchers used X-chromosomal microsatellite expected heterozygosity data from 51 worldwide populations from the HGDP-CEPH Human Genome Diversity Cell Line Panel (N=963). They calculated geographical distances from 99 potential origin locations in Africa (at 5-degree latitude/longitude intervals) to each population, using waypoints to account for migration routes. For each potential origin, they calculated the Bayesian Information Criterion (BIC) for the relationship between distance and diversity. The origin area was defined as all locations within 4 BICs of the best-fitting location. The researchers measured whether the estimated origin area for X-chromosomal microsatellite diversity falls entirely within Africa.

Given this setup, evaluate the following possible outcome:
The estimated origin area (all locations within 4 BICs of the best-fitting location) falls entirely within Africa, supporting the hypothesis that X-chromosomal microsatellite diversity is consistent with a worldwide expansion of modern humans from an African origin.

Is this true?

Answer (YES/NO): YES